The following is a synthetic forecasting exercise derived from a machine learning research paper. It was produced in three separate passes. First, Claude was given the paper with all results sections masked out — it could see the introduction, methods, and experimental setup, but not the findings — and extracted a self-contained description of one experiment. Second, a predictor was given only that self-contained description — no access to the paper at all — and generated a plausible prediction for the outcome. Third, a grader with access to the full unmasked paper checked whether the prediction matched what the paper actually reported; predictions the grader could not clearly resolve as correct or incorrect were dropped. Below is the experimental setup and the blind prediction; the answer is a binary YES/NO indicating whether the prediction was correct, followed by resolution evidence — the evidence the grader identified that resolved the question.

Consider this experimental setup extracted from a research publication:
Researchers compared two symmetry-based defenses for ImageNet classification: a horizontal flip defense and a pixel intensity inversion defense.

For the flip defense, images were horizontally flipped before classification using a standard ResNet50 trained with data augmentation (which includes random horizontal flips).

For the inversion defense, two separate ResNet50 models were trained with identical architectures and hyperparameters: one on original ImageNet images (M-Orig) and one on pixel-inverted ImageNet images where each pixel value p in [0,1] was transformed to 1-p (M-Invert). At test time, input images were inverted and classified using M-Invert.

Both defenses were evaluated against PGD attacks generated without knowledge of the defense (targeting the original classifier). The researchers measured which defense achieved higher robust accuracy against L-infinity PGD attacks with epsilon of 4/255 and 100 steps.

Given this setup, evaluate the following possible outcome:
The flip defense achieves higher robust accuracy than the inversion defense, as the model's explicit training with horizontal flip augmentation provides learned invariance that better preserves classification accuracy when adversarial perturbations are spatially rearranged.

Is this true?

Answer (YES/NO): NO